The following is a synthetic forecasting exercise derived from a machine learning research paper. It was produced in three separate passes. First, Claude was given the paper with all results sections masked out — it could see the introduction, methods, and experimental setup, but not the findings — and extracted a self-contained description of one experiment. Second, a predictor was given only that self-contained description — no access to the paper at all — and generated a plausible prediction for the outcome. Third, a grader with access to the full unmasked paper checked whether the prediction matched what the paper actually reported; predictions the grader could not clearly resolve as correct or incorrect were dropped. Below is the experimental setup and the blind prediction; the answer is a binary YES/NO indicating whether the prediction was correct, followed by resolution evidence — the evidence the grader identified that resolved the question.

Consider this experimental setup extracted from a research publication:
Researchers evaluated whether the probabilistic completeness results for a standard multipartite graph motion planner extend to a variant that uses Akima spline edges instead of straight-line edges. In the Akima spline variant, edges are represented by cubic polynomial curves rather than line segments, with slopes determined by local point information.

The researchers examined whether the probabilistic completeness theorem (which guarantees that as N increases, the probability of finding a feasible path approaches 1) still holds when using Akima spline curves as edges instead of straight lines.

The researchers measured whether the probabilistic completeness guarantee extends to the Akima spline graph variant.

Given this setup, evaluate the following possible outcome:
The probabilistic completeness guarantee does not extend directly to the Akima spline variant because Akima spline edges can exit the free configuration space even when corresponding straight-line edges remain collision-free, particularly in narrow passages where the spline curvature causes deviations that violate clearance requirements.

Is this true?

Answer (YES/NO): NO